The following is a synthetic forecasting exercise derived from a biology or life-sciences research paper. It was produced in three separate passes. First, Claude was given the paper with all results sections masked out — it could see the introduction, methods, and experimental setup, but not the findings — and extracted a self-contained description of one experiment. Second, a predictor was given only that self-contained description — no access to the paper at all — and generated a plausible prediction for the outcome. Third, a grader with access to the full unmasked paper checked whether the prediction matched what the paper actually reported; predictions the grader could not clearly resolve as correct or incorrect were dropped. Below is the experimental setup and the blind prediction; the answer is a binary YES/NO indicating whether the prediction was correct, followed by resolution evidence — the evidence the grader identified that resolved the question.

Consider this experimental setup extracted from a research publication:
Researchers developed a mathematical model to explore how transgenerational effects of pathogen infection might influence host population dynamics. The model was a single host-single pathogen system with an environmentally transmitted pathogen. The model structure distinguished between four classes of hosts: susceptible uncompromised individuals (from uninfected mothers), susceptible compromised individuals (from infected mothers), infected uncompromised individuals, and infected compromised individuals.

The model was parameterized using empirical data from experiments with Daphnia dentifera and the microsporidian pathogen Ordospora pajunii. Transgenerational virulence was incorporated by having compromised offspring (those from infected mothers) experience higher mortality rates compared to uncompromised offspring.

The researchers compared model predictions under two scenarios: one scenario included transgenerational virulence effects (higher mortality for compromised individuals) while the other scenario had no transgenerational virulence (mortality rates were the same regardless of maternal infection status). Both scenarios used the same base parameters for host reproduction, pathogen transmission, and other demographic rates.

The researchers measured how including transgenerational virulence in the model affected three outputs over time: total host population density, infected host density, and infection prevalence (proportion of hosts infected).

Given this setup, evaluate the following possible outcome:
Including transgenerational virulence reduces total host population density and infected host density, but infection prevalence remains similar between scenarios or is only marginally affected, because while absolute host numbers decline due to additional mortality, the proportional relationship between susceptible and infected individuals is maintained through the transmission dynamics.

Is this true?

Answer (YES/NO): NO